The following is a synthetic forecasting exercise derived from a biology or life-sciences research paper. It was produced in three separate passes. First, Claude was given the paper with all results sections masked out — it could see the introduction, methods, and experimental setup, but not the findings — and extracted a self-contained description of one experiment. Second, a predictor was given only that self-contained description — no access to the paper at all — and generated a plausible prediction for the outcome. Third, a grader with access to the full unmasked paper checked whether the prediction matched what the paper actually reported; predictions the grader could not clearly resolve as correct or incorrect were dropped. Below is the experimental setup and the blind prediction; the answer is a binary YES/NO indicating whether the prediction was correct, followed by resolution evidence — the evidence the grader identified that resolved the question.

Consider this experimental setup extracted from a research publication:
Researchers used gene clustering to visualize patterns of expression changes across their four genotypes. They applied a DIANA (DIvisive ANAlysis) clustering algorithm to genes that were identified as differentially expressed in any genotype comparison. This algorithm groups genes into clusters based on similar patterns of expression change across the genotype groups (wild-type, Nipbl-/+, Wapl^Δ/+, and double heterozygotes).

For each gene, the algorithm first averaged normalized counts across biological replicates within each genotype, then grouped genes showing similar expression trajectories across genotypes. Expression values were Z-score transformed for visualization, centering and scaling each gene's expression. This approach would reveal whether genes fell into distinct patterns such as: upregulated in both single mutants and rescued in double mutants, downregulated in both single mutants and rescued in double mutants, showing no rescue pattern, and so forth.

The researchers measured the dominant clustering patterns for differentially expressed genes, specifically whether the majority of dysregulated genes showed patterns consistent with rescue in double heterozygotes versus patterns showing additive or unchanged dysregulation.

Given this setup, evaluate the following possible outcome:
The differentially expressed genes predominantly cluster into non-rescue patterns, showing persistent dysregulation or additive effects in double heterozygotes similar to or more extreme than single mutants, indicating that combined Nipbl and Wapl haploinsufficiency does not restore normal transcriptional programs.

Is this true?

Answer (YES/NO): NO